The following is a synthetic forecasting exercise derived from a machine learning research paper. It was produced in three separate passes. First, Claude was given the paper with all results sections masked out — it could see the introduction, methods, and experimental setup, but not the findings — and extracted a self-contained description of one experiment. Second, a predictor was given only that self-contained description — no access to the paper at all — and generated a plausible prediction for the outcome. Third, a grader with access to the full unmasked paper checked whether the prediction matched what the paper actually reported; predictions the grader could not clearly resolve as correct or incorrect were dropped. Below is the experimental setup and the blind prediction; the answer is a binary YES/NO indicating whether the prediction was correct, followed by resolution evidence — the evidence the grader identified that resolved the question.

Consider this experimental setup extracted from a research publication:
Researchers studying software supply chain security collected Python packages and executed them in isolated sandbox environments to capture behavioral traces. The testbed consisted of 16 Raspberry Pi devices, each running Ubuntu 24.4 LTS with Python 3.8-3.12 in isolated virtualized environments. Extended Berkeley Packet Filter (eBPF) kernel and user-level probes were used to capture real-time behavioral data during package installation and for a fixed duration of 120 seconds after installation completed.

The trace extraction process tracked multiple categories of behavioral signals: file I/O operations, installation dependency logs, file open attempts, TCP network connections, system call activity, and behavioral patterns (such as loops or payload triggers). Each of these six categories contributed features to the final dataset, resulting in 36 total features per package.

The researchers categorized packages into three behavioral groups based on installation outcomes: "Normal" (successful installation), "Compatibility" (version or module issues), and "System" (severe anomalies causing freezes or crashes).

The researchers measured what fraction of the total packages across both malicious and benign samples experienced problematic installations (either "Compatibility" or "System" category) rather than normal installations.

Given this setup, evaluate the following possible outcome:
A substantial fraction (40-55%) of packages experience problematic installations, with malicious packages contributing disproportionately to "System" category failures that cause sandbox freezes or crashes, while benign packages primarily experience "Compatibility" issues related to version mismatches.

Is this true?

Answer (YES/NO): NO